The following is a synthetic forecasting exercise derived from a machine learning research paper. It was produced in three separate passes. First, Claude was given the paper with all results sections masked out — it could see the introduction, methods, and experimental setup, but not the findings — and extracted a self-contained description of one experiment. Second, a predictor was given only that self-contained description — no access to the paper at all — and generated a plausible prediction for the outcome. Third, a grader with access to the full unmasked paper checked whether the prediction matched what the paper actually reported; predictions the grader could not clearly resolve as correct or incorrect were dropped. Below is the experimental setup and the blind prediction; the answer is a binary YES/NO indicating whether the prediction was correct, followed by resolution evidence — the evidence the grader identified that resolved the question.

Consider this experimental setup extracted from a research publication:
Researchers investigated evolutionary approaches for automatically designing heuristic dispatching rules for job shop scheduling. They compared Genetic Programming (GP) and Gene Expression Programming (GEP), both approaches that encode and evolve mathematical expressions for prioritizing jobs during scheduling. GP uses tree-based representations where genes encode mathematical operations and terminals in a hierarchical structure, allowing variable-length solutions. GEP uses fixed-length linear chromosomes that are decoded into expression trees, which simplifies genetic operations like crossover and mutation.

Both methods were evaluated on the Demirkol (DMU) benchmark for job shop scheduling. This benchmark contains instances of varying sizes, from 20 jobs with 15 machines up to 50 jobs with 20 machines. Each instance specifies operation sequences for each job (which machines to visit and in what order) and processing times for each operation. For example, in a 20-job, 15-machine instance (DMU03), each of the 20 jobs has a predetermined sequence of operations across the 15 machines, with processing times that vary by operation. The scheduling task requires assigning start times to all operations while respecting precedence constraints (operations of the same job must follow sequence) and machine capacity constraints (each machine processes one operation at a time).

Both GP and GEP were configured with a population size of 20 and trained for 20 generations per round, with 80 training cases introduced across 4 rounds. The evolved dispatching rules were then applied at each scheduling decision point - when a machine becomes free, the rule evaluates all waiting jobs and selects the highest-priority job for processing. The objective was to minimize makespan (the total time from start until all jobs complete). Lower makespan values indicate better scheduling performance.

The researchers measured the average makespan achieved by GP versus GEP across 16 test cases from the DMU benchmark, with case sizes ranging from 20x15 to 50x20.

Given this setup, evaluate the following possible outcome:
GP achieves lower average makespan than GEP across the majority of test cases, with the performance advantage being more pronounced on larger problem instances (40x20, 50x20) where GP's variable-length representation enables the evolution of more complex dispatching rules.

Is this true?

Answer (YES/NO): NO